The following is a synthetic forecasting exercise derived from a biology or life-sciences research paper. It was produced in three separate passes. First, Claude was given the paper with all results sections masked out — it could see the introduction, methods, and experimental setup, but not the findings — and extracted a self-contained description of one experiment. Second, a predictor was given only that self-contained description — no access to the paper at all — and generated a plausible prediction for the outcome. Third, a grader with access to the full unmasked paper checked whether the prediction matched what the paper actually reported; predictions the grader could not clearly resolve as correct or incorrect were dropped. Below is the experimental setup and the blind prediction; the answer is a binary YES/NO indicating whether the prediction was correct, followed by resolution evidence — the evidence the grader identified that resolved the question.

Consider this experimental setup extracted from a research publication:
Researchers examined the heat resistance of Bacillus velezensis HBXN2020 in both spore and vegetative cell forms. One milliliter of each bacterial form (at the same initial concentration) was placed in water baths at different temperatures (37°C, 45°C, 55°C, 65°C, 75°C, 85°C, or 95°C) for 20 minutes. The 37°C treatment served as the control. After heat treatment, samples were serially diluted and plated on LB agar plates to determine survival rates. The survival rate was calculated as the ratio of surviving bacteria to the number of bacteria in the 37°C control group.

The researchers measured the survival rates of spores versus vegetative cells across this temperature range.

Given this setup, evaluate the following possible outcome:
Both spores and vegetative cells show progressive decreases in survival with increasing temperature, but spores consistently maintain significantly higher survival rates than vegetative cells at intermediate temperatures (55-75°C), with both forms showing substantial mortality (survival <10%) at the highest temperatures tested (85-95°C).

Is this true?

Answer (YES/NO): NO